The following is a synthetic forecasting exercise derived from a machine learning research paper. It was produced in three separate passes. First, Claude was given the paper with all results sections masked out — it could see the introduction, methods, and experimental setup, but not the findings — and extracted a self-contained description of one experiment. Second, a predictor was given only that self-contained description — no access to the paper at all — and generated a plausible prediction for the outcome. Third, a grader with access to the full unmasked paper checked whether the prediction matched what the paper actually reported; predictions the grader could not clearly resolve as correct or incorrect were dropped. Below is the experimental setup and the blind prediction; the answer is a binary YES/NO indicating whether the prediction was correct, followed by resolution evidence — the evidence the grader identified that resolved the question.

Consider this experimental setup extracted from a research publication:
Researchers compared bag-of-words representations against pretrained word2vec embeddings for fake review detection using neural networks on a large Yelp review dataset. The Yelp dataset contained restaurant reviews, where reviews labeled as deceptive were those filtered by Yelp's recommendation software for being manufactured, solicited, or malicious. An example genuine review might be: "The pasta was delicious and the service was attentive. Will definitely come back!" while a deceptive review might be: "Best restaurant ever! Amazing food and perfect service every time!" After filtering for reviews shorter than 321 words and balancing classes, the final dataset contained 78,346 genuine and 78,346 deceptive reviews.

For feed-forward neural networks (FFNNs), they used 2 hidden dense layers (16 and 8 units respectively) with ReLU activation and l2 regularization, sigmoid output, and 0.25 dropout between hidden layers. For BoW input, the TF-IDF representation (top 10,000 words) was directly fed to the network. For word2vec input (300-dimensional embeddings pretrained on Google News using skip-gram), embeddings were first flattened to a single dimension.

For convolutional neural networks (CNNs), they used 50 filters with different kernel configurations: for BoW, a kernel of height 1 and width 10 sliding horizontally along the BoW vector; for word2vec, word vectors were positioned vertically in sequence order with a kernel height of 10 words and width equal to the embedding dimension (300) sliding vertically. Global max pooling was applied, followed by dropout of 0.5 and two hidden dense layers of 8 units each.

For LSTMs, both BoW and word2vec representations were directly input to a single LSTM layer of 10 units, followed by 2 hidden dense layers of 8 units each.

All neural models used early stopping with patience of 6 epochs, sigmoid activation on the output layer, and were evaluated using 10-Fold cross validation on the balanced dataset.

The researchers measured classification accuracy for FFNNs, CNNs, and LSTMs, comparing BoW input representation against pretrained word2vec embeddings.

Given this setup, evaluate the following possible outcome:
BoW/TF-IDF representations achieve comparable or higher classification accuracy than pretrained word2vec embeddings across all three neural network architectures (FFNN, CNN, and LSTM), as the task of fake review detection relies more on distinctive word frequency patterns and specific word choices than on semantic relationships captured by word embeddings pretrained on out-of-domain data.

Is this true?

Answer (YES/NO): NO